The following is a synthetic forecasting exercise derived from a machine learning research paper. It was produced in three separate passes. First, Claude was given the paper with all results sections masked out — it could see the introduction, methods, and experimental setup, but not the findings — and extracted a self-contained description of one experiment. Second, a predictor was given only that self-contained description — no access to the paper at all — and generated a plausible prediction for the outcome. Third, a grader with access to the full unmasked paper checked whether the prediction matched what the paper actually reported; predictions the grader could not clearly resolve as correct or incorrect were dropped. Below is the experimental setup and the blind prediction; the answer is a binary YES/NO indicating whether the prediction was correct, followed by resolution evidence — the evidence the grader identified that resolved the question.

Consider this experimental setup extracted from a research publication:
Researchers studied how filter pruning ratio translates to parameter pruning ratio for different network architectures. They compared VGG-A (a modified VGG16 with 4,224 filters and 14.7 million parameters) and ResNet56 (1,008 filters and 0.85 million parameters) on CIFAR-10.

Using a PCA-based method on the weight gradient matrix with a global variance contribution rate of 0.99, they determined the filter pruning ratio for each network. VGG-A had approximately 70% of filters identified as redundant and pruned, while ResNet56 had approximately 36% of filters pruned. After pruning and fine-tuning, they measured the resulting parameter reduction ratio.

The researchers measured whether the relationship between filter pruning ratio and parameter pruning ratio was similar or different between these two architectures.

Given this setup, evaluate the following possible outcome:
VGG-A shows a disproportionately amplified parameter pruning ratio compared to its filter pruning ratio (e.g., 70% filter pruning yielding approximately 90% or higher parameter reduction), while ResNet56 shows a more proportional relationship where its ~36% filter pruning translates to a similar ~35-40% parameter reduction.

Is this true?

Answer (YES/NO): NO